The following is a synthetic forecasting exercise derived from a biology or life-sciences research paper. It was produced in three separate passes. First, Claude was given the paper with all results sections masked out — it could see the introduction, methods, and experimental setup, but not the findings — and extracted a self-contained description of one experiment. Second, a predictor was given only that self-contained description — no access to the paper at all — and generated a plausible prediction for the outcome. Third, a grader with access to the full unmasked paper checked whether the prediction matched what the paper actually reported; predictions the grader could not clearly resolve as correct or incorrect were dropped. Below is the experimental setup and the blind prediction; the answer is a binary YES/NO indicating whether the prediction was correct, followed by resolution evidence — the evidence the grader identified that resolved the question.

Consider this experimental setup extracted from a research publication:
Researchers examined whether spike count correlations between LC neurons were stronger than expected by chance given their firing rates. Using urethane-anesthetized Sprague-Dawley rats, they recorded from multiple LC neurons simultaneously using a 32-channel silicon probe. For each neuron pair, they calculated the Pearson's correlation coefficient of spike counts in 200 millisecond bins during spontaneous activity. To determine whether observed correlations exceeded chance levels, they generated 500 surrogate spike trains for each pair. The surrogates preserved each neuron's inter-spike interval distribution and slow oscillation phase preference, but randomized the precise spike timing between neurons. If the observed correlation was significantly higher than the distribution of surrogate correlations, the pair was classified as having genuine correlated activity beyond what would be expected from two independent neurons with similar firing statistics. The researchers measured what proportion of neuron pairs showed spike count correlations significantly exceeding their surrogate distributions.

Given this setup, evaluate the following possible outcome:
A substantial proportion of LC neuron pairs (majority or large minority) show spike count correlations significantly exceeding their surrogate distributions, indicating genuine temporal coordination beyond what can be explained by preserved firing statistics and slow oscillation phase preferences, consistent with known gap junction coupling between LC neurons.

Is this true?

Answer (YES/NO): NO